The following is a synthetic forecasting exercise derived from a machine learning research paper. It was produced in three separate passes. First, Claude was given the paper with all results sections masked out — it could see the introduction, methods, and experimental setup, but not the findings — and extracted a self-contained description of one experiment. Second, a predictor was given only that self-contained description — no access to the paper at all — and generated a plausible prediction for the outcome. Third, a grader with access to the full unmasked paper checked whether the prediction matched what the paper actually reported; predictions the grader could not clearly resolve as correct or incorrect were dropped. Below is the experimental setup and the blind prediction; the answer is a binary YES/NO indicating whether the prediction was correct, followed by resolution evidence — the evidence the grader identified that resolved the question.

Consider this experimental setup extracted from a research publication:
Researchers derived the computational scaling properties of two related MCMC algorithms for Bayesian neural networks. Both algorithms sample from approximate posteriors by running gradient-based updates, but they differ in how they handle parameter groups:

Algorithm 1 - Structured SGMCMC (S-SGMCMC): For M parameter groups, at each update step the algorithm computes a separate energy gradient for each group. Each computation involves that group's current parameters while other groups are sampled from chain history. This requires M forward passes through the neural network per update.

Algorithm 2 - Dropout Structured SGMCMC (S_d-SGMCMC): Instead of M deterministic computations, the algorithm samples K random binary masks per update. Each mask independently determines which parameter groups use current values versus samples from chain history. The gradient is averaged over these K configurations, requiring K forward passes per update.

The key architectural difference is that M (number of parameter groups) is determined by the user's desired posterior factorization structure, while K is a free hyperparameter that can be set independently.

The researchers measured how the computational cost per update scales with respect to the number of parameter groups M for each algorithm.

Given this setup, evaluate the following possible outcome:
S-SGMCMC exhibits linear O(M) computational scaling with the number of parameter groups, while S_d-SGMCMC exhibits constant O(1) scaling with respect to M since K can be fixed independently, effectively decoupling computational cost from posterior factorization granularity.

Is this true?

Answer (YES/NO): YES